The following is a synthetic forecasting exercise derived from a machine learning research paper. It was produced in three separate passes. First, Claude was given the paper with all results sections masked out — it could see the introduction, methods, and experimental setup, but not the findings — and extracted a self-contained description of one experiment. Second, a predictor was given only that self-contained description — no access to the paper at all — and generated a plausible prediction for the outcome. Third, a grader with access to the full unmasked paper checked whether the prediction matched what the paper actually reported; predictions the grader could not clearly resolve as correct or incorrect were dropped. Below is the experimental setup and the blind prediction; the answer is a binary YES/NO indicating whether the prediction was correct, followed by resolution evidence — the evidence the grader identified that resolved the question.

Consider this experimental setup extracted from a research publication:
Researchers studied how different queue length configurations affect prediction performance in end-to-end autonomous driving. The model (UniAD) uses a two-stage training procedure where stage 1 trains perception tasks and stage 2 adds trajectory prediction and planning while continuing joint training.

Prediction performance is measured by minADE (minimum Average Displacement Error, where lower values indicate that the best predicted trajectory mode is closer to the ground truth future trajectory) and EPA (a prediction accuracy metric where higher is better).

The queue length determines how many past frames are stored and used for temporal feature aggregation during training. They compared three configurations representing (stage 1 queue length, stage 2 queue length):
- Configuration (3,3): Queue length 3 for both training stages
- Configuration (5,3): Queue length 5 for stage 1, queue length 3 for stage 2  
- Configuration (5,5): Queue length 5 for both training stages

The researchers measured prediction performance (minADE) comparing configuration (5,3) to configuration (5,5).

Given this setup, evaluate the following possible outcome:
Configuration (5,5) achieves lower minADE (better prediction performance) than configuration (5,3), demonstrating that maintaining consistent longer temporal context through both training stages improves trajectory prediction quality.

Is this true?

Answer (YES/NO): NO